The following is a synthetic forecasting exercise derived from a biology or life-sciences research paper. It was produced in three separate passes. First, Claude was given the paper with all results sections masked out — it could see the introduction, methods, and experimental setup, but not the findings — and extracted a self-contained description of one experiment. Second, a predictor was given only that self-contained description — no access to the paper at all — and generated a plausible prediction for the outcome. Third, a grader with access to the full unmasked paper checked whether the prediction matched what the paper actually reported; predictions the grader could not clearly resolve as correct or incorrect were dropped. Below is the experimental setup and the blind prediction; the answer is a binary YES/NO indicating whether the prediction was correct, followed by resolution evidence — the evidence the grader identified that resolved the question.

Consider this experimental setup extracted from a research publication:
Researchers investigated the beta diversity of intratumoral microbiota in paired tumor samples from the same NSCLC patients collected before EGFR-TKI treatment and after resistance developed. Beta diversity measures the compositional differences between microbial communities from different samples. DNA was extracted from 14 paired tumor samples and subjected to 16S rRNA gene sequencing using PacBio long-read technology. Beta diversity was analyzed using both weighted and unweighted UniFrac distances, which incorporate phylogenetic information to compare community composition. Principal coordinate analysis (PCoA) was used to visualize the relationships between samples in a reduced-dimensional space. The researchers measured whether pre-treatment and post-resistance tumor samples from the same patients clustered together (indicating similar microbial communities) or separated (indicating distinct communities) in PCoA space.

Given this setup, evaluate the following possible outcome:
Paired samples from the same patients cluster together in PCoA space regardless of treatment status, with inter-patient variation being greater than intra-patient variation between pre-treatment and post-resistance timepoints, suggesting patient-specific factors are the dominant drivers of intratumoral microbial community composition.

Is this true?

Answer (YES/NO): NO